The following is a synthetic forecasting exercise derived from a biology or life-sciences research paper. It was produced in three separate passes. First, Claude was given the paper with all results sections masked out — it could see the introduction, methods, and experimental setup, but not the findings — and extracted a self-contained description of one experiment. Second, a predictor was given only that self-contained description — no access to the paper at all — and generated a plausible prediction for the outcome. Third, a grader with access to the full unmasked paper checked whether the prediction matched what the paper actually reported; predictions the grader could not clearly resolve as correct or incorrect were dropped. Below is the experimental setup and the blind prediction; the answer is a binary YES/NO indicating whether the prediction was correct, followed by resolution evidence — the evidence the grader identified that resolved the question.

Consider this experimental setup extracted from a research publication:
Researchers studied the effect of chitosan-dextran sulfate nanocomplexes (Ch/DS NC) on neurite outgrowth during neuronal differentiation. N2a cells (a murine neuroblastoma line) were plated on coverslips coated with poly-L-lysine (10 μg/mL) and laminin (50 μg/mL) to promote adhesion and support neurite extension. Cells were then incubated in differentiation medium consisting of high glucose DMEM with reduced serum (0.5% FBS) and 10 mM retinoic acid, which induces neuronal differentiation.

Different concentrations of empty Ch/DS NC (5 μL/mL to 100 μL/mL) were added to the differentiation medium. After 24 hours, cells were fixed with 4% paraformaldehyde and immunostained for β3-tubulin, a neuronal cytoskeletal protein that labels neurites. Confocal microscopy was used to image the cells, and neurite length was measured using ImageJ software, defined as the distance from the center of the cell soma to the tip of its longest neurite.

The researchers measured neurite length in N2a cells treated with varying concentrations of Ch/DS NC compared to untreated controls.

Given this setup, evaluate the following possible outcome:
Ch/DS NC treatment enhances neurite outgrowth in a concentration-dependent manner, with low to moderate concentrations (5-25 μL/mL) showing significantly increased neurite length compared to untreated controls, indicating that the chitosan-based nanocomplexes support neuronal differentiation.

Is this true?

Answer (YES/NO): NO